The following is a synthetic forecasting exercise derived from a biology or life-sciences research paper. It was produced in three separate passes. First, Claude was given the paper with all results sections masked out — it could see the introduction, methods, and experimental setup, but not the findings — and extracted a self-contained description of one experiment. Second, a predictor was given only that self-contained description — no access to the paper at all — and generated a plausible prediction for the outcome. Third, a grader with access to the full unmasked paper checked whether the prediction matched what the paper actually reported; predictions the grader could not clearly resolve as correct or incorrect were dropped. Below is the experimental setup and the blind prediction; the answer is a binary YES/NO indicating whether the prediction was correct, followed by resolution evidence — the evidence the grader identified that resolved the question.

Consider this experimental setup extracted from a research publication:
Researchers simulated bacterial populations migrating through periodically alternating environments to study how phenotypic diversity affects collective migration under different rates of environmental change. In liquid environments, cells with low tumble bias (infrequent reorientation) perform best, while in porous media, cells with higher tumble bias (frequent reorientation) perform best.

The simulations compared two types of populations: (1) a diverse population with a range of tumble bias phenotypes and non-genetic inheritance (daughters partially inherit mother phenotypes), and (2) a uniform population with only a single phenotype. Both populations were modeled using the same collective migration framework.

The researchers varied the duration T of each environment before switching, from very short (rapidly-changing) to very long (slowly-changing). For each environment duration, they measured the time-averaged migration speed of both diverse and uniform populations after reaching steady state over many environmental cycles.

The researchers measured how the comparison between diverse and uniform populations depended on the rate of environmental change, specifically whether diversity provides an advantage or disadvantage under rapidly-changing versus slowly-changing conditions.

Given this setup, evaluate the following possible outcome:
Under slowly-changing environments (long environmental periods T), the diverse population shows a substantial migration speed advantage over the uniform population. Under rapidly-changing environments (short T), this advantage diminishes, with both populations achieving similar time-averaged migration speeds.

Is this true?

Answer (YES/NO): NO